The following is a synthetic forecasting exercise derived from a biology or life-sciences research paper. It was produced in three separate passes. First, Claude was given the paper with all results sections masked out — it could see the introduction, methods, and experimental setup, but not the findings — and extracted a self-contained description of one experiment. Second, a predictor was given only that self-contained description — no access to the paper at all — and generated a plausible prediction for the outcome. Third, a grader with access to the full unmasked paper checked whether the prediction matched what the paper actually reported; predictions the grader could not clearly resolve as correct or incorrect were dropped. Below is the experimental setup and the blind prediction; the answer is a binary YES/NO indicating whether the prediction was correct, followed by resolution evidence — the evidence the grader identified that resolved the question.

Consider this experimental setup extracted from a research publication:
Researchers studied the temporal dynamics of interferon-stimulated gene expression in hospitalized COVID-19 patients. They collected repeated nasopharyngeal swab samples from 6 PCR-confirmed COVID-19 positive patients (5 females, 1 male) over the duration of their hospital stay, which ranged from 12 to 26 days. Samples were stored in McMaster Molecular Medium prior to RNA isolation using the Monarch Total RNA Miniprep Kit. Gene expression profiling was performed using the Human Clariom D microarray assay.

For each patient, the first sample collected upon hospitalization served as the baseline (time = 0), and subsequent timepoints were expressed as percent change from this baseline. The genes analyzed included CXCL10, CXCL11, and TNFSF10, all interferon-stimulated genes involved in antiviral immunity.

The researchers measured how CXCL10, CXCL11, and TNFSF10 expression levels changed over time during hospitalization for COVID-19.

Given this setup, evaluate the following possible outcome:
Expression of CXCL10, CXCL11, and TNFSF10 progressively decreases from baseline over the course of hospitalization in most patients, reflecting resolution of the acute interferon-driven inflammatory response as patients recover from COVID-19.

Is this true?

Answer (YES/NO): NO